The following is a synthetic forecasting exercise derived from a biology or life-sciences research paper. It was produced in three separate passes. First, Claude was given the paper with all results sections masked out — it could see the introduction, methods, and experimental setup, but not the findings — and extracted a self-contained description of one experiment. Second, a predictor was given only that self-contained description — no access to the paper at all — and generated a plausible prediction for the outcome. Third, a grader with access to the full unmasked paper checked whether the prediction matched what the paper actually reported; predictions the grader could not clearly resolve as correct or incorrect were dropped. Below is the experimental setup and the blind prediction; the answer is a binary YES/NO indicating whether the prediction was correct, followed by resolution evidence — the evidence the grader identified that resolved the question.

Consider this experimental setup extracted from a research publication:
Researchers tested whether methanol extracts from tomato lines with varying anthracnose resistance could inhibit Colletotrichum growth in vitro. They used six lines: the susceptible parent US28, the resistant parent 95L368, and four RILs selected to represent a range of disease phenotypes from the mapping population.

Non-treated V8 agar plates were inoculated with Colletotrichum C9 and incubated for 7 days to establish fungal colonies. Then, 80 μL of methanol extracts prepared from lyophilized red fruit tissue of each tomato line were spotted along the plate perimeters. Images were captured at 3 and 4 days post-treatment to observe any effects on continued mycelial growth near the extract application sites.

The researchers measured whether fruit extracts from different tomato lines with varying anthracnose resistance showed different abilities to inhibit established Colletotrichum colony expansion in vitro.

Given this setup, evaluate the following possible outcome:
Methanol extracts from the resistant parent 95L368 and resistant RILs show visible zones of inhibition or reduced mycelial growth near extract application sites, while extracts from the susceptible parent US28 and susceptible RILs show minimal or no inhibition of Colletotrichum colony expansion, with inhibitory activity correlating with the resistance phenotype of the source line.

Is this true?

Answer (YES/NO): YES